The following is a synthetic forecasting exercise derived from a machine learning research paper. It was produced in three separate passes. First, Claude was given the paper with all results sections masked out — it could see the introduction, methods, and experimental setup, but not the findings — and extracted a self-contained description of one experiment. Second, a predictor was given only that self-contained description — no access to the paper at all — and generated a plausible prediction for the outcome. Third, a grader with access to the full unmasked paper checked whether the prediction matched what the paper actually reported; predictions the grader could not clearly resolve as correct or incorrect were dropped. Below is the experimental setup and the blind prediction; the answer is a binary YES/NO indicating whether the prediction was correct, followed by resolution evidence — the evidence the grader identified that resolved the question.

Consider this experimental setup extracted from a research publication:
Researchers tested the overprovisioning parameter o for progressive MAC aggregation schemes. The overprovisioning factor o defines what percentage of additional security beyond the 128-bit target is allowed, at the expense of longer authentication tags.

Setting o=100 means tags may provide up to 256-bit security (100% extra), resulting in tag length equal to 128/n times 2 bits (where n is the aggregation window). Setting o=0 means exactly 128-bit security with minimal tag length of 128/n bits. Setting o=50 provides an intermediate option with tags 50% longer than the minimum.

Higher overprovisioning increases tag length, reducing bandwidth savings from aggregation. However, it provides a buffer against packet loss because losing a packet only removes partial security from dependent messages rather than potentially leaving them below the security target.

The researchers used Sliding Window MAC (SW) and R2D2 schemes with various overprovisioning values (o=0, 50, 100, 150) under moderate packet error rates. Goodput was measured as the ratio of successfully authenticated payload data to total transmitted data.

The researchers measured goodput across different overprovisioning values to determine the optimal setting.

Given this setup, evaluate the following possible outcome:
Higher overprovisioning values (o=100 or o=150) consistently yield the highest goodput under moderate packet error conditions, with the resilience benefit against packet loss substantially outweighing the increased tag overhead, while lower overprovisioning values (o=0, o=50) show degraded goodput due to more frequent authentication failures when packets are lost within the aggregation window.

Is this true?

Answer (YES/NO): NO